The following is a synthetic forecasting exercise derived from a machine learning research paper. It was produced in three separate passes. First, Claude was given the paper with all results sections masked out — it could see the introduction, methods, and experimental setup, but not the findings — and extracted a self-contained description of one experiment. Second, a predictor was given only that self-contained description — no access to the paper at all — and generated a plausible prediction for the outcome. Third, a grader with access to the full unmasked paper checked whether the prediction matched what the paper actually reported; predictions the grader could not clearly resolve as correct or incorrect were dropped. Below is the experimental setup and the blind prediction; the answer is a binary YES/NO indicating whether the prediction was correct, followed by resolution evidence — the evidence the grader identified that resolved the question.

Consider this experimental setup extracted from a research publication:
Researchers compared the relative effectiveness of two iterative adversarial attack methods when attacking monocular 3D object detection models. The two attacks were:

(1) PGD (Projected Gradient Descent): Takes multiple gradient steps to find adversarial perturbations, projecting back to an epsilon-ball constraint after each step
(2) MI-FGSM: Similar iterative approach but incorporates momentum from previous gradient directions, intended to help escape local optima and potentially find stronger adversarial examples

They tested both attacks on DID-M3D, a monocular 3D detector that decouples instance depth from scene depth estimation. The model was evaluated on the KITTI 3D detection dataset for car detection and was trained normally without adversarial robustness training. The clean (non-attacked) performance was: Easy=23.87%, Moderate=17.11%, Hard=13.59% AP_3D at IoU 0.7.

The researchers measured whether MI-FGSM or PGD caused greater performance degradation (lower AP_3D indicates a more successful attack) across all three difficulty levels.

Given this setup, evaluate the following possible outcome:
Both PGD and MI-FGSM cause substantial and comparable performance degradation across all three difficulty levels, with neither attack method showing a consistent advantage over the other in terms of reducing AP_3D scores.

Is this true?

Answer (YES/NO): NO